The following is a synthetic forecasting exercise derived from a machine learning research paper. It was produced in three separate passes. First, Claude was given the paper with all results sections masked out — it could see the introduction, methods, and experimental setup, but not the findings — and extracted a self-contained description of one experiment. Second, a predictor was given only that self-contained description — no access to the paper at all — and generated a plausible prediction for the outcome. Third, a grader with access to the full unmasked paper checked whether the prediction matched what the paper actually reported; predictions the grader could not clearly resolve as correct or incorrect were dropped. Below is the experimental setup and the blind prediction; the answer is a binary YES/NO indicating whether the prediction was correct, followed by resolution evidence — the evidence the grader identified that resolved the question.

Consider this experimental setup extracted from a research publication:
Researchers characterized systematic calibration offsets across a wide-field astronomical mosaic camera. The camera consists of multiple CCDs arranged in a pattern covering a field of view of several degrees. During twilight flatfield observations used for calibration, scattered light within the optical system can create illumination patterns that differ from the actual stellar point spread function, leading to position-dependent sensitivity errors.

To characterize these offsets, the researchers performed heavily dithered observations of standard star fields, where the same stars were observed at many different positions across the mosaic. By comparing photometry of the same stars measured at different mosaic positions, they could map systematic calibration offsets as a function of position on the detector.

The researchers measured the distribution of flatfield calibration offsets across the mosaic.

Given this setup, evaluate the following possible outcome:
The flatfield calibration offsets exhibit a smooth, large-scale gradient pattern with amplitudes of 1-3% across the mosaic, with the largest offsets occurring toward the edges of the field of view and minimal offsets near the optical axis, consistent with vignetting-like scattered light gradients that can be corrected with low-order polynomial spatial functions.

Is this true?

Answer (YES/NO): NO